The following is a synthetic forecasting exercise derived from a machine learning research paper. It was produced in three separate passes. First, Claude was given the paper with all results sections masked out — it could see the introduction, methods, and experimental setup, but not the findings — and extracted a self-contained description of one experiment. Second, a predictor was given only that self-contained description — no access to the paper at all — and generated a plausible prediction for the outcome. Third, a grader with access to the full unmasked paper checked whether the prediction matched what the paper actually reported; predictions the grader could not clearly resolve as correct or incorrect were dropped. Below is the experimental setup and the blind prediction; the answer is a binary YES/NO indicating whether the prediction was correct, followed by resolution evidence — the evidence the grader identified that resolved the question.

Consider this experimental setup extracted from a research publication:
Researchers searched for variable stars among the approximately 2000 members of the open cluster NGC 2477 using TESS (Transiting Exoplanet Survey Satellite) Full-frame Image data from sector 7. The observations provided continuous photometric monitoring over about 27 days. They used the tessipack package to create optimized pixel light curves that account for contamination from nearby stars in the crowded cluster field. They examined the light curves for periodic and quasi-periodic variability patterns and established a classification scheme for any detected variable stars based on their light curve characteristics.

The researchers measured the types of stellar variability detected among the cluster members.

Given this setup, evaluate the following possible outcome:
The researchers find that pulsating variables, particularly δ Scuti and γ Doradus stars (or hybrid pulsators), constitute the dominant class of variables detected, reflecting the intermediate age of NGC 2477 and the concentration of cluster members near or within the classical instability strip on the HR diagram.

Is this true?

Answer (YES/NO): YES